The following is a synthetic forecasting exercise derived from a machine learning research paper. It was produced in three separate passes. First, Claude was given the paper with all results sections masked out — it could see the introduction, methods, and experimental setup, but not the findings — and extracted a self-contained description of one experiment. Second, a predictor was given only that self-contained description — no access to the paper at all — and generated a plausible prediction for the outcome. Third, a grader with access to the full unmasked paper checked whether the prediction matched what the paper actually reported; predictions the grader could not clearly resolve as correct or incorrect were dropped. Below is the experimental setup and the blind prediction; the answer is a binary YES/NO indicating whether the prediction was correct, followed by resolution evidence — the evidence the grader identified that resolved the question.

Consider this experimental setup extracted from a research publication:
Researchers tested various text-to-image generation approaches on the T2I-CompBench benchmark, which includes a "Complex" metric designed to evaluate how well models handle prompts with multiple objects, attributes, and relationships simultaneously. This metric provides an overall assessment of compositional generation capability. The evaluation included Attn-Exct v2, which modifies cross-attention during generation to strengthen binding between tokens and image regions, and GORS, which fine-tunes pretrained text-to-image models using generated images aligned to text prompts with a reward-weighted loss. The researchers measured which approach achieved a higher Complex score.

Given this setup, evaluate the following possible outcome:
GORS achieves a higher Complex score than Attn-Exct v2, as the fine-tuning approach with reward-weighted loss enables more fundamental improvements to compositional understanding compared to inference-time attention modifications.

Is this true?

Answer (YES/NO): NO